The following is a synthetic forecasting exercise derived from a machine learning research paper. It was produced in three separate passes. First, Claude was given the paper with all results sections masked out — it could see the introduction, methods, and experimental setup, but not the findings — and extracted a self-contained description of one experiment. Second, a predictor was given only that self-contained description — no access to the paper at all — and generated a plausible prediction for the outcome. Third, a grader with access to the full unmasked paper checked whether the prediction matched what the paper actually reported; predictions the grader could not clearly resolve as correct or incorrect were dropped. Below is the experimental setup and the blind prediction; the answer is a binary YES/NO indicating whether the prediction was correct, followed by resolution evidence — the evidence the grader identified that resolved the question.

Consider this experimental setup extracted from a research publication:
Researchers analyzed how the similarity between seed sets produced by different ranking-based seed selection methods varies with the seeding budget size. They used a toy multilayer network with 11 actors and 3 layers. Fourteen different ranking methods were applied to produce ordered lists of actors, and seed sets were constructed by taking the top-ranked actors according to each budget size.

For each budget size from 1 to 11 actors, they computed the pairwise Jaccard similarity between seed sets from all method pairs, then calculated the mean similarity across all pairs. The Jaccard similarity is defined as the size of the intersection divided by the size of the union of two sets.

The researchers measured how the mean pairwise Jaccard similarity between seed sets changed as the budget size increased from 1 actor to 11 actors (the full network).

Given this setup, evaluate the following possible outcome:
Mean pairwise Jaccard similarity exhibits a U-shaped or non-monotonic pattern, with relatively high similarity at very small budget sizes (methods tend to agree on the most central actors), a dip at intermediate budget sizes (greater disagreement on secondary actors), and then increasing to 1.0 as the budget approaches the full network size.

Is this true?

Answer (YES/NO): NO